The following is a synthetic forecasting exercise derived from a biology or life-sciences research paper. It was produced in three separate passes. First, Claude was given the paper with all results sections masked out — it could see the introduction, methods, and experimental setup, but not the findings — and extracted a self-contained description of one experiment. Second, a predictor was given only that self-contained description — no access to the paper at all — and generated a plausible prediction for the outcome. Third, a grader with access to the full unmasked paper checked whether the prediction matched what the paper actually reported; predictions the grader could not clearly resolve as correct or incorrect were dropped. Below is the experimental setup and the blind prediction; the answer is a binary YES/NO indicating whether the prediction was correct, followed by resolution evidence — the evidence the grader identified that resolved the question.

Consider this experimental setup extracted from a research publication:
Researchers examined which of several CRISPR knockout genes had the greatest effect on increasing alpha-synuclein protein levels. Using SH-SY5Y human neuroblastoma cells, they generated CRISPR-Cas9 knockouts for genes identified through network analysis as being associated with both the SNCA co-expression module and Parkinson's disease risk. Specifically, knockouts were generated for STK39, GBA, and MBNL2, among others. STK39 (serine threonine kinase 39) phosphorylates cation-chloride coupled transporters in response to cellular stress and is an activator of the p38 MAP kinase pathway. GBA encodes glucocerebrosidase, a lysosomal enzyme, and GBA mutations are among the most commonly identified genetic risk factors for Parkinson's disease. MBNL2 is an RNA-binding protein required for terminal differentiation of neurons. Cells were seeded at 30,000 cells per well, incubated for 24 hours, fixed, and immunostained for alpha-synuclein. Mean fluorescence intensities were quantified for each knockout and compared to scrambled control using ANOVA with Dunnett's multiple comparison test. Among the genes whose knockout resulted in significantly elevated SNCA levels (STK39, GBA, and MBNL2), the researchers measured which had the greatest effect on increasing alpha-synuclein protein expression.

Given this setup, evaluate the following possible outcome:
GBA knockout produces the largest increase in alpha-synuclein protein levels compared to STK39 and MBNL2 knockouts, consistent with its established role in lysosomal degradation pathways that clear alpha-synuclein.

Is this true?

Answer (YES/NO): NO